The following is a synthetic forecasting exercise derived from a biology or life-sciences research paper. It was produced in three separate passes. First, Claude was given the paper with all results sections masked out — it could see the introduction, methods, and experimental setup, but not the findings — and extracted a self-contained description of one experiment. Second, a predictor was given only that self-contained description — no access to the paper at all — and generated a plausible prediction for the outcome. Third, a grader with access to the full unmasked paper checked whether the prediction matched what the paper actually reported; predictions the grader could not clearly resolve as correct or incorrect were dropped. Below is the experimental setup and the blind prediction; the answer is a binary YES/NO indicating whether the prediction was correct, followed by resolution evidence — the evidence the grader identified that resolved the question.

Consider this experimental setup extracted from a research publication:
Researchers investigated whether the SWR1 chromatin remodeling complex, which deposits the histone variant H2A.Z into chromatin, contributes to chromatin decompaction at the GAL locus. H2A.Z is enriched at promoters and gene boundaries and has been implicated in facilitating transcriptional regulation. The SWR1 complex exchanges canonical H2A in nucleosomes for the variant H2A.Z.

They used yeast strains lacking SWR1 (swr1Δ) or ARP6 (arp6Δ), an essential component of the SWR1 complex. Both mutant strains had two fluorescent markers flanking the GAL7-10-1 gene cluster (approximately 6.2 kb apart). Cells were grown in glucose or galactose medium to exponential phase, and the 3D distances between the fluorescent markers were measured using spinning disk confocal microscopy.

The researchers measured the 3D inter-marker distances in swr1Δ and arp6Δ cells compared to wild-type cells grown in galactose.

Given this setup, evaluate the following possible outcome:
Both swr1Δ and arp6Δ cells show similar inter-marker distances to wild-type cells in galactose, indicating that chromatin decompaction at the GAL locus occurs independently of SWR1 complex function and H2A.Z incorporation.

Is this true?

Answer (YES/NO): YES